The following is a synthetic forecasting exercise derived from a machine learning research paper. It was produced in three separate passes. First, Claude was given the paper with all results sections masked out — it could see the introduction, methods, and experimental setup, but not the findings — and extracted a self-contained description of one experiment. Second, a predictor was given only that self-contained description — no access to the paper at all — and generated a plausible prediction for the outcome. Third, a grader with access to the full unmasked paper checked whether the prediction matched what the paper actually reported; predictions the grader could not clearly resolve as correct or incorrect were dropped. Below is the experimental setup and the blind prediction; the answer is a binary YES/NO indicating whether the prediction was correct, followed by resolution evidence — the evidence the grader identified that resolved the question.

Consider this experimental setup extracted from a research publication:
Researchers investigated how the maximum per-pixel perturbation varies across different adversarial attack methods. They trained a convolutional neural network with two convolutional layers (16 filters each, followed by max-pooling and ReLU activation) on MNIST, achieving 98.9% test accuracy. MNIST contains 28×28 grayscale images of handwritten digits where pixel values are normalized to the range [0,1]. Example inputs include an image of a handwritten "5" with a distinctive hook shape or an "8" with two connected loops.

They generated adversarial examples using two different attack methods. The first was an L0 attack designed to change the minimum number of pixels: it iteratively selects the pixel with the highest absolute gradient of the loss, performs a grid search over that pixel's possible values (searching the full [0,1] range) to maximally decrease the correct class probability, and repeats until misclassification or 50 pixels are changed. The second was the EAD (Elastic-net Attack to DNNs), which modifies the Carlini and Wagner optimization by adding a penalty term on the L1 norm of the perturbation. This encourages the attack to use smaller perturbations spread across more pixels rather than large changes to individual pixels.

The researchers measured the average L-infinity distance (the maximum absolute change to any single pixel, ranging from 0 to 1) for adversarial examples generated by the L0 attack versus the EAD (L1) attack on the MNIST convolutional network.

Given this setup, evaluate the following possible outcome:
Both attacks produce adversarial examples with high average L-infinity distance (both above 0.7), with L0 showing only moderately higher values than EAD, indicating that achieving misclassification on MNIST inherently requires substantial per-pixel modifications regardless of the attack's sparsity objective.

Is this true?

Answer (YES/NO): YES